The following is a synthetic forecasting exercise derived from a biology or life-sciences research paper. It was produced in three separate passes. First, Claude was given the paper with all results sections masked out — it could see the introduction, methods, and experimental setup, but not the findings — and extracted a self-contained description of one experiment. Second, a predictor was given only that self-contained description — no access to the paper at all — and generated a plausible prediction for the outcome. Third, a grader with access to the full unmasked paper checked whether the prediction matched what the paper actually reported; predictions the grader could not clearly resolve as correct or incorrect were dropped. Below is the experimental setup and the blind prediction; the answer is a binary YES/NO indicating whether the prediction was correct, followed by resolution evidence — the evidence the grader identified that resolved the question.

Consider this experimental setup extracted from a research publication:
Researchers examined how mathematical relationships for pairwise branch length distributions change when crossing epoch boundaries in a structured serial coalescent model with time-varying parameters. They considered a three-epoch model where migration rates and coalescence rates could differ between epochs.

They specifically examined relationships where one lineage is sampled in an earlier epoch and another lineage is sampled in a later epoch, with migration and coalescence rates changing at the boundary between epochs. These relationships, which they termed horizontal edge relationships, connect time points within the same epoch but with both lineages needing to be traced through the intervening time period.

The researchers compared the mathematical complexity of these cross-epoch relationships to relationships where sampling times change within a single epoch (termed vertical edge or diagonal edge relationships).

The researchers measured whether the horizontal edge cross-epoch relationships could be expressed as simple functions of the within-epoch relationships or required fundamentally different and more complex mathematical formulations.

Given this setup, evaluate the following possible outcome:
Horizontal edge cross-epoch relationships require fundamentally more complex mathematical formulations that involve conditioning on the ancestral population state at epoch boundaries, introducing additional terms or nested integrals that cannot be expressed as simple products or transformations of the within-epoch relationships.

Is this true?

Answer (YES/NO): YES